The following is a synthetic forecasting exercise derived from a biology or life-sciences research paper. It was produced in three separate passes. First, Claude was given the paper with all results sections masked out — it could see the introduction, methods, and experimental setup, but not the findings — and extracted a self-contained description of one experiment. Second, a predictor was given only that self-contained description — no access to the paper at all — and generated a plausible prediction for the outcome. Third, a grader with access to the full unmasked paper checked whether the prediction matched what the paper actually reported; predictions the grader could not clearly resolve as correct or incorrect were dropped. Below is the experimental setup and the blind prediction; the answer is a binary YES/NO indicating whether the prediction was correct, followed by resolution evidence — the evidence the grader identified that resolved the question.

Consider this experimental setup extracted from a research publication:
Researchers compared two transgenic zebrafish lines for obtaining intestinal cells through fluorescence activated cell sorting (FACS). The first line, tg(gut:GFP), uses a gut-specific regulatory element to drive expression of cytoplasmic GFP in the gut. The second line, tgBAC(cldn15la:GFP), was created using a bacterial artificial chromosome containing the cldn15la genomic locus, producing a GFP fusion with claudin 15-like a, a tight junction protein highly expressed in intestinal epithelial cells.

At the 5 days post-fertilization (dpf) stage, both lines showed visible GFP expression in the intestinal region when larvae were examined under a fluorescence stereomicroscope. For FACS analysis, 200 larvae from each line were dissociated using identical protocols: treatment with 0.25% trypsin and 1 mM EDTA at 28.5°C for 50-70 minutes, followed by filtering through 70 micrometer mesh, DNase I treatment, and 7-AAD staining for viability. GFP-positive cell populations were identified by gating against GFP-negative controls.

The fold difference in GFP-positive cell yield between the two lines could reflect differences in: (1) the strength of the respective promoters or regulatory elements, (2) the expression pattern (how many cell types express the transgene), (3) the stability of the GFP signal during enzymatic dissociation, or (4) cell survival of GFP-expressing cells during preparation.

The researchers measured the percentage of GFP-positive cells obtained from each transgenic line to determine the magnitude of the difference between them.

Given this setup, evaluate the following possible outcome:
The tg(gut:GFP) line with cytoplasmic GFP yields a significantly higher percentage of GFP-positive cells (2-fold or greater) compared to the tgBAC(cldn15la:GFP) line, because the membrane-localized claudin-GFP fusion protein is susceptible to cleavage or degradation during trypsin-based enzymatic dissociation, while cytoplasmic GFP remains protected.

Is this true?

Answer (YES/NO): NO